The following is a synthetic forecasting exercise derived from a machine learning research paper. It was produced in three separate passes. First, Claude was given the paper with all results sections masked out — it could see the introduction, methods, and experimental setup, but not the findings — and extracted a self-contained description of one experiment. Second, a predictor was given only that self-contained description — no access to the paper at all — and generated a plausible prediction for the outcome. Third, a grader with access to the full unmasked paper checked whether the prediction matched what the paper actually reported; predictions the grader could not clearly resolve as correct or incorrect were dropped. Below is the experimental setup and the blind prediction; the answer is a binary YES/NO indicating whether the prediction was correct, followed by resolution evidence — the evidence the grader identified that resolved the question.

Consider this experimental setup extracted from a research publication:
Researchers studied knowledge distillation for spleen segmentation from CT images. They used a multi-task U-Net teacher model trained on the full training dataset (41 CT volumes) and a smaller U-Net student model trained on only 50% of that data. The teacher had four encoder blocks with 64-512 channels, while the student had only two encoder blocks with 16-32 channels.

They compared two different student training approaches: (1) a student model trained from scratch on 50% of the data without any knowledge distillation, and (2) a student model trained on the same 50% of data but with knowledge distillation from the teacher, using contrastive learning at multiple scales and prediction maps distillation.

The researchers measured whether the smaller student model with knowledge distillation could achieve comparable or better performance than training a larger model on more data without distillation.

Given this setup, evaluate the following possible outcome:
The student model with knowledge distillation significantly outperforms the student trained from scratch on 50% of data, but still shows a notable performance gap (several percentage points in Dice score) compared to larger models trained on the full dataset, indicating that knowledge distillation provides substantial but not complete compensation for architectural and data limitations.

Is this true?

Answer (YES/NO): NO